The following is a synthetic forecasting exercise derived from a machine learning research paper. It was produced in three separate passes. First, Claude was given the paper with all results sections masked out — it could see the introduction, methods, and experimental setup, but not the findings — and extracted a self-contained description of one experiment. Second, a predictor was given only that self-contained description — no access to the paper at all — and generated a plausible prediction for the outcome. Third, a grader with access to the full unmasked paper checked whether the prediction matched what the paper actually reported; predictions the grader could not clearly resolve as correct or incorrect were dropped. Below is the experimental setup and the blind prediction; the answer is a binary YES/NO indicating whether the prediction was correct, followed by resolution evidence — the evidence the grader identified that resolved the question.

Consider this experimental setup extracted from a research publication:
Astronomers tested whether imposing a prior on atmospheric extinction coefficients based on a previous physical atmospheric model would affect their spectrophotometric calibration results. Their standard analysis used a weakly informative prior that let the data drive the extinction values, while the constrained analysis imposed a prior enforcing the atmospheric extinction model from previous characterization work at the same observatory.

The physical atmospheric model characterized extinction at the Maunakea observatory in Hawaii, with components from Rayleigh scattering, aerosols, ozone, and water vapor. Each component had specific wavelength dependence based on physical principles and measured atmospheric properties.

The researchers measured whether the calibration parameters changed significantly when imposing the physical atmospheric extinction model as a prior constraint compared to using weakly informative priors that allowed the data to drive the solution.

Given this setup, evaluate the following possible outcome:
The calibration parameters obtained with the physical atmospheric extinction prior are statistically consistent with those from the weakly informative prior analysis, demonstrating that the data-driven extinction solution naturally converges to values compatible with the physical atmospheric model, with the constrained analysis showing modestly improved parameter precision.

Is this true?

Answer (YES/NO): NO